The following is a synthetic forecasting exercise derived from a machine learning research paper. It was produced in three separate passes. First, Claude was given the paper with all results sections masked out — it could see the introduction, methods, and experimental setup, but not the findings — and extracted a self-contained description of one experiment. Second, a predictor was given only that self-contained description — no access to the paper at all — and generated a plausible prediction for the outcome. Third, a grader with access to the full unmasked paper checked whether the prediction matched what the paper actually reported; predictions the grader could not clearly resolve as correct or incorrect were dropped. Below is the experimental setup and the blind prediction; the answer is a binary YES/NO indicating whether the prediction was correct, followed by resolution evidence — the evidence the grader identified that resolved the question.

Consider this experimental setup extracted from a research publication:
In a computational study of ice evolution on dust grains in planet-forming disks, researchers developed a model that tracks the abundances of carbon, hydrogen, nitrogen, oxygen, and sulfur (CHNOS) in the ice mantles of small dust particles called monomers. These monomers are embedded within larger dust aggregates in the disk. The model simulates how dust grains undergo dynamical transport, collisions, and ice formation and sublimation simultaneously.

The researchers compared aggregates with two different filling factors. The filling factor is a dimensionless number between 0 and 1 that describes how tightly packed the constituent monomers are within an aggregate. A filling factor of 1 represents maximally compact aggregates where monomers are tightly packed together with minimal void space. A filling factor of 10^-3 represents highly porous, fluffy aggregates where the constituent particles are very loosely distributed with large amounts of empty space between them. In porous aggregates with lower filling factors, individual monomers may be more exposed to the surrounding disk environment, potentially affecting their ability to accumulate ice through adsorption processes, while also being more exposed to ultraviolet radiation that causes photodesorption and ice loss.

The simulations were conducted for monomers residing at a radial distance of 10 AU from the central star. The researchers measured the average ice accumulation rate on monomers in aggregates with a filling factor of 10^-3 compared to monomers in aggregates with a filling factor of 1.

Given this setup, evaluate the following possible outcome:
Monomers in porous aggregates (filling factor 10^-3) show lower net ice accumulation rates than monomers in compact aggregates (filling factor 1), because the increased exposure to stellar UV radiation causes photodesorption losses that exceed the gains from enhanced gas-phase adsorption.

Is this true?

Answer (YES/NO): NO